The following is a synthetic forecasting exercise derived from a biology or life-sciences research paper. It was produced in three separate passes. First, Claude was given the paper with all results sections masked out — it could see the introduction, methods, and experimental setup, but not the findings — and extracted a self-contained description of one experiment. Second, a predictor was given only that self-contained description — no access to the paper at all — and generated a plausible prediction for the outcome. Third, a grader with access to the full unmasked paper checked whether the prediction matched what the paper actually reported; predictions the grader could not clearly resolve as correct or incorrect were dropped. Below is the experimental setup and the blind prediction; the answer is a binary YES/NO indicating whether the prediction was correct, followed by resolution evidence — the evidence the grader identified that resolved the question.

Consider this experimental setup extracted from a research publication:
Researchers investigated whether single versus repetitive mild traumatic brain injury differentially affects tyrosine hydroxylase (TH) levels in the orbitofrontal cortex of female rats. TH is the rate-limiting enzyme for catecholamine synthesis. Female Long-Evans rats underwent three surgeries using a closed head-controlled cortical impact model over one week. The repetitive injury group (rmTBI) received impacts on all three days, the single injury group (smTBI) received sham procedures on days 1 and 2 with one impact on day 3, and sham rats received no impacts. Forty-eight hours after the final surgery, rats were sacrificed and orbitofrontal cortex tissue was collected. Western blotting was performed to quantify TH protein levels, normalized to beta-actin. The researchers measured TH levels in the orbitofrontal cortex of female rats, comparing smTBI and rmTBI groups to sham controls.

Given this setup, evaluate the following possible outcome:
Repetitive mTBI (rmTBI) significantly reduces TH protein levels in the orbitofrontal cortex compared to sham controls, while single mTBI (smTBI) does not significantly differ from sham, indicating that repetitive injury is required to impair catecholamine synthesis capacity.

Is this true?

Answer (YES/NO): NO